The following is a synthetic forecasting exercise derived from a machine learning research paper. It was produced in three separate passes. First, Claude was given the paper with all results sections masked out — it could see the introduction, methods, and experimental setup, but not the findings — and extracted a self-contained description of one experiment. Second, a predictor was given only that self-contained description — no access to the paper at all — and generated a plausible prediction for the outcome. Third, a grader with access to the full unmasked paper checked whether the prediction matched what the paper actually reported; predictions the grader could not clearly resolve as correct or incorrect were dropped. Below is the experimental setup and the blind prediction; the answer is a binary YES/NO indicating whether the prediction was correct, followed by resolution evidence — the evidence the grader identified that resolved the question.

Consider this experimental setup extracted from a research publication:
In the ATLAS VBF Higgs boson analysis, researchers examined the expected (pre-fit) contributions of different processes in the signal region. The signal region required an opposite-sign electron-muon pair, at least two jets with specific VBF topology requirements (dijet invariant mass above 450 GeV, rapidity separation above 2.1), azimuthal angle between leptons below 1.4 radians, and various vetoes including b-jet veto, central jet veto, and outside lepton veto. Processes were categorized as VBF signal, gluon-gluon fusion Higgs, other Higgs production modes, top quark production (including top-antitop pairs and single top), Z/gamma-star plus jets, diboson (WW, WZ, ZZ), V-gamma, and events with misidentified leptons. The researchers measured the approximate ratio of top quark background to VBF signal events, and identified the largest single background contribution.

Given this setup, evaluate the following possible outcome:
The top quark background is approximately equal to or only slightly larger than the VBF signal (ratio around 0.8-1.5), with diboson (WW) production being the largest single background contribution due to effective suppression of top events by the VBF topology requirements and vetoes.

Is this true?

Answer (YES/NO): NO